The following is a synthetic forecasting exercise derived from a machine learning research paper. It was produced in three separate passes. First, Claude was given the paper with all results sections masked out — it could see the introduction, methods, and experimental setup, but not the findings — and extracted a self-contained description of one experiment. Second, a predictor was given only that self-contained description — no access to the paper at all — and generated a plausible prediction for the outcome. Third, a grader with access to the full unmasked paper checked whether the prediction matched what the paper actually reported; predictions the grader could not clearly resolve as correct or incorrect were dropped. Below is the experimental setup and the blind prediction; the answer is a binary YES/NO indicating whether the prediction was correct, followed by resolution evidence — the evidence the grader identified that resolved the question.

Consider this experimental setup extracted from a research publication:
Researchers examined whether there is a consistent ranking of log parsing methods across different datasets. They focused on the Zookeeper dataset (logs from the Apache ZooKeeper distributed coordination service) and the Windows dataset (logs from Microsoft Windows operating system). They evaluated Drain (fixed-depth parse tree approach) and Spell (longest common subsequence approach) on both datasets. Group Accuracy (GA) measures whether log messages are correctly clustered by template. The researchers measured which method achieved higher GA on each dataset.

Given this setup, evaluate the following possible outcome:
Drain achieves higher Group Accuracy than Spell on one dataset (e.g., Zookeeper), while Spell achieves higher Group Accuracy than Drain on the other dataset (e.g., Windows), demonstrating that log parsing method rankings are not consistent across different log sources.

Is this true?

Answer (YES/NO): NO